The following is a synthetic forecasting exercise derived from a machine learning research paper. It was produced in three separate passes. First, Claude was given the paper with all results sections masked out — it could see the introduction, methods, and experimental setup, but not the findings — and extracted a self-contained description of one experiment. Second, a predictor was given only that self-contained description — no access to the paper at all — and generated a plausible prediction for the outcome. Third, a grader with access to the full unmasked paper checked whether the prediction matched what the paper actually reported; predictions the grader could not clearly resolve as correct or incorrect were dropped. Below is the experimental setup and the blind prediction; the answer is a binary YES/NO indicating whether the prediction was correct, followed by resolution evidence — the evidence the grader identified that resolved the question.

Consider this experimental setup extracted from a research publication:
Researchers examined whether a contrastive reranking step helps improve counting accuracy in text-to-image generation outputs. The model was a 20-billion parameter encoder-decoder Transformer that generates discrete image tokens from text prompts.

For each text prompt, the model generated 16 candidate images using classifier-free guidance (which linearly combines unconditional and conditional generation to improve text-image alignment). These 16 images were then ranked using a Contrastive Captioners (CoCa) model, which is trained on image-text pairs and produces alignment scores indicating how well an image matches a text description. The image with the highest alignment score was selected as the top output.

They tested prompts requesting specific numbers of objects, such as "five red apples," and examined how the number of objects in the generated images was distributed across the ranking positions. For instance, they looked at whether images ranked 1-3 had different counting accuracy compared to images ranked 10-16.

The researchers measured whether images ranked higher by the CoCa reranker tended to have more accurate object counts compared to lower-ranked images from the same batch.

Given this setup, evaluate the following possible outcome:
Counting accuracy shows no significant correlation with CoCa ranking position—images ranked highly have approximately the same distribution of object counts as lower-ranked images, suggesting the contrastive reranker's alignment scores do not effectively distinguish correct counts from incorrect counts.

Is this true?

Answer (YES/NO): NO